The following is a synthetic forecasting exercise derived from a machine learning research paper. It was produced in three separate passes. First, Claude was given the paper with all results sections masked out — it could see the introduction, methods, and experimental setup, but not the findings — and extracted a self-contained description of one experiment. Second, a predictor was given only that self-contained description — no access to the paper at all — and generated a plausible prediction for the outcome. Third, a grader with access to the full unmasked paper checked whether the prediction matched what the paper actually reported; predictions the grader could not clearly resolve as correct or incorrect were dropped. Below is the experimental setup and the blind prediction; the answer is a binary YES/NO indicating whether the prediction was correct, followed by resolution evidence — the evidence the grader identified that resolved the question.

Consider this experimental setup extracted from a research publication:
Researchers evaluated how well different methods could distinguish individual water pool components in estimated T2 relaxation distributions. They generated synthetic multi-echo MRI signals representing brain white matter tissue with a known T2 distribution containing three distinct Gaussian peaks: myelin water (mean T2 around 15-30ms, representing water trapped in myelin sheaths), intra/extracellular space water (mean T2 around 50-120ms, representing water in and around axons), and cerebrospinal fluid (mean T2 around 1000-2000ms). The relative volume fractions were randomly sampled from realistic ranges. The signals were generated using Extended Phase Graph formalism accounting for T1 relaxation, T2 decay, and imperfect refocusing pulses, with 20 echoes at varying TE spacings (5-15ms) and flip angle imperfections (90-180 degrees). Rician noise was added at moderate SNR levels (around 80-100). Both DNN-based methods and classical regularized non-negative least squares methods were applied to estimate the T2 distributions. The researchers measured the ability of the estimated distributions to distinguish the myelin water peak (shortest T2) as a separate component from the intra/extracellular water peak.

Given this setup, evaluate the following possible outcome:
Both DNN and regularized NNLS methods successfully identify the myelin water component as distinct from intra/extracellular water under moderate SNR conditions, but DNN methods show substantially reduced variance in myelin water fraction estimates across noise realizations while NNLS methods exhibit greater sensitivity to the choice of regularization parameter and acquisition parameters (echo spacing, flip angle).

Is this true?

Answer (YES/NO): NO